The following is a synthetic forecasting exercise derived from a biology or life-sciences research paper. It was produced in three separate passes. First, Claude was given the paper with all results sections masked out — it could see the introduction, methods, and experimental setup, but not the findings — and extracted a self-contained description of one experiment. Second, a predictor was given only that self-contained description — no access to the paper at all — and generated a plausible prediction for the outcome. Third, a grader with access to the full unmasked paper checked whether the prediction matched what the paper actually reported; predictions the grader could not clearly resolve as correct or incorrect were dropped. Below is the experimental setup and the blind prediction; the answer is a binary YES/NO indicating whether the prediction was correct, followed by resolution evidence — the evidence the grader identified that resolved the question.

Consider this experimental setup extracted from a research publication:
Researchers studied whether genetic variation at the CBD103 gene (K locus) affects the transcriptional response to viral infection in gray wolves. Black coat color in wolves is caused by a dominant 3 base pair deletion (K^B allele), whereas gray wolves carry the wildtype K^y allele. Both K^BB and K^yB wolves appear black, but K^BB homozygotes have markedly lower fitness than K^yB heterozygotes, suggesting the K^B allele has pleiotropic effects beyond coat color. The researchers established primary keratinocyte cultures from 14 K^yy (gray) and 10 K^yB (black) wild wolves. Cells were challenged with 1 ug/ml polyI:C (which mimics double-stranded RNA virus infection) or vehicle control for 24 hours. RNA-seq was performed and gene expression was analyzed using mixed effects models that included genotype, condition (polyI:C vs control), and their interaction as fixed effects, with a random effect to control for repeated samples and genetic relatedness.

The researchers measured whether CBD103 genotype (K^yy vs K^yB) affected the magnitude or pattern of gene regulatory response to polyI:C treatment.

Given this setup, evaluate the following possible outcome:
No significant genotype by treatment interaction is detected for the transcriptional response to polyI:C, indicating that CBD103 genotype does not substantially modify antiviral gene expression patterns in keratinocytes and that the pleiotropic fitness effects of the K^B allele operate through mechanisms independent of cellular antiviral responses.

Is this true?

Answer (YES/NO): YES